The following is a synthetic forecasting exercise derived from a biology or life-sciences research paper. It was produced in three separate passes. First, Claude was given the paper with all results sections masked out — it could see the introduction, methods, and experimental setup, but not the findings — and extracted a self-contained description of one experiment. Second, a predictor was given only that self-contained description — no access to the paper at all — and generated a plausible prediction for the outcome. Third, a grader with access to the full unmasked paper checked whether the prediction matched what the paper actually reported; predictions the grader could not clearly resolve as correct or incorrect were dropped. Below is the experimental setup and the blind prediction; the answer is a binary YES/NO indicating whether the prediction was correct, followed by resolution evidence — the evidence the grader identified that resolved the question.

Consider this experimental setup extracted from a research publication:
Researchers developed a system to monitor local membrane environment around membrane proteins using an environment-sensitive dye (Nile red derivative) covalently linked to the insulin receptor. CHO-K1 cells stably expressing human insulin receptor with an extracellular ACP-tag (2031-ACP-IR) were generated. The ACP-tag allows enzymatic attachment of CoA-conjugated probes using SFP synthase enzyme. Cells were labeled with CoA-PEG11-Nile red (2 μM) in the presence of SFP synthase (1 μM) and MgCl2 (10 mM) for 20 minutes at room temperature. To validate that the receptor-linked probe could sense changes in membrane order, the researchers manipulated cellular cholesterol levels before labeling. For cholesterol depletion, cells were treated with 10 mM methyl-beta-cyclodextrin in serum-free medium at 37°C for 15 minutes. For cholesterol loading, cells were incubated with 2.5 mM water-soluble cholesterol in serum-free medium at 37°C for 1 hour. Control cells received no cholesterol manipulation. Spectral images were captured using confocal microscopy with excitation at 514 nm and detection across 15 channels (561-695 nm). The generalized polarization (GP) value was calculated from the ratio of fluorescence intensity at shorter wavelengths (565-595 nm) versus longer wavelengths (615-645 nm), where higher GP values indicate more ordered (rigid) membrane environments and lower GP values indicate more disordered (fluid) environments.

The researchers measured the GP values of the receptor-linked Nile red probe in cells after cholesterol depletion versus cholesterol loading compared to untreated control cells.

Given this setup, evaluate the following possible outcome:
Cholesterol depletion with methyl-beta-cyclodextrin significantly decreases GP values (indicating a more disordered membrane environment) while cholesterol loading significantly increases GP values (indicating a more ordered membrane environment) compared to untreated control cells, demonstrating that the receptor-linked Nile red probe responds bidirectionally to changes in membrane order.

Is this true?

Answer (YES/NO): NO